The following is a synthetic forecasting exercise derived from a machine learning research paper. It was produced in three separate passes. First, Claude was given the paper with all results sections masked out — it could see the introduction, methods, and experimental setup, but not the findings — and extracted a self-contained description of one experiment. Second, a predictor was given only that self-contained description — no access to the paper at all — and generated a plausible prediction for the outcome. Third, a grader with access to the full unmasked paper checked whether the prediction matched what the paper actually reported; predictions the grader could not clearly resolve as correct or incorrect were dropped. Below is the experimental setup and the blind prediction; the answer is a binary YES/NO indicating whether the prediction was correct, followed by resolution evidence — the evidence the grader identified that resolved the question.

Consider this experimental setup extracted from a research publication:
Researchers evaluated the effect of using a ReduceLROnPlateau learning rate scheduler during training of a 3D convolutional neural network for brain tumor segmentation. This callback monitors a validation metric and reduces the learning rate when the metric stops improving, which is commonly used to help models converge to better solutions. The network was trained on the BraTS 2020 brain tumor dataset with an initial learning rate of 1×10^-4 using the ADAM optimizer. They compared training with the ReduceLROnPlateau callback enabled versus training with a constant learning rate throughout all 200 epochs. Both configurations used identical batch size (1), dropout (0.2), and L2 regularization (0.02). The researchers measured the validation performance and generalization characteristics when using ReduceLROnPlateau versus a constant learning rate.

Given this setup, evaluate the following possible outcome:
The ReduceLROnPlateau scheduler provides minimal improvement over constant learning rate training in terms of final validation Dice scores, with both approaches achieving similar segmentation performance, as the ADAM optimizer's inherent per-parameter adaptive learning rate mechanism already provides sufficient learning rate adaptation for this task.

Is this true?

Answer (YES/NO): NO